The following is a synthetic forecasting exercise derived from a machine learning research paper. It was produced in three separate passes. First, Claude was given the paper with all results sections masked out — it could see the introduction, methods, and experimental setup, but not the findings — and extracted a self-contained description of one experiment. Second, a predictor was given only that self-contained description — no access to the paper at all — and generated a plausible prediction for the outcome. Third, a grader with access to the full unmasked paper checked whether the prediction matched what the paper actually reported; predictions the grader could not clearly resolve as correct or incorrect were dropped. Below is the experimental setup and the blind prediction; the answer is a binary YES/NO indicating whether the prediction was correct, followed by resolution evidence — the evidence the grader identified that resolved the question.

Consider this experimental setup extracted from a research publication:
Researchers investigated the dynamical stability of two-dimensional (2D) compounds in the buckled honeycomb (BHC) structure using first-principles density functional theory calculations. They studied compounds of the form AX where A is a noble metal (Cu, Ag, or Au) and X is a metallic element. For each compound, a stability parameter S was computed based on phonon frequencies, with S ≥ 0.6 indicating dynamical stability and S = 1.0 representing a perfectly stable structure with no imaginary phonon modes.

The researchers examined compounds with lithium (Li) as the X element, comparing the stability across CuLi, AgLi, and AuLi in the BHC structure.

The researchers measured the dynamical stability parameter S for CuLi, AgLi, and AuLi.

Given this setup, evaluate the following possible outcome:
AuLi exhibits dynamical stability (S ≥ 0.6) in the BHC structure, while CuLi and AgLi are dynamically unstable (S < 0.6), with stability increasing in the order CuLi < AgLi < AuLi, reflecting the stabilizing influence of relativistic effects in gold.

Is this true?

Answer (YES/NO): NO